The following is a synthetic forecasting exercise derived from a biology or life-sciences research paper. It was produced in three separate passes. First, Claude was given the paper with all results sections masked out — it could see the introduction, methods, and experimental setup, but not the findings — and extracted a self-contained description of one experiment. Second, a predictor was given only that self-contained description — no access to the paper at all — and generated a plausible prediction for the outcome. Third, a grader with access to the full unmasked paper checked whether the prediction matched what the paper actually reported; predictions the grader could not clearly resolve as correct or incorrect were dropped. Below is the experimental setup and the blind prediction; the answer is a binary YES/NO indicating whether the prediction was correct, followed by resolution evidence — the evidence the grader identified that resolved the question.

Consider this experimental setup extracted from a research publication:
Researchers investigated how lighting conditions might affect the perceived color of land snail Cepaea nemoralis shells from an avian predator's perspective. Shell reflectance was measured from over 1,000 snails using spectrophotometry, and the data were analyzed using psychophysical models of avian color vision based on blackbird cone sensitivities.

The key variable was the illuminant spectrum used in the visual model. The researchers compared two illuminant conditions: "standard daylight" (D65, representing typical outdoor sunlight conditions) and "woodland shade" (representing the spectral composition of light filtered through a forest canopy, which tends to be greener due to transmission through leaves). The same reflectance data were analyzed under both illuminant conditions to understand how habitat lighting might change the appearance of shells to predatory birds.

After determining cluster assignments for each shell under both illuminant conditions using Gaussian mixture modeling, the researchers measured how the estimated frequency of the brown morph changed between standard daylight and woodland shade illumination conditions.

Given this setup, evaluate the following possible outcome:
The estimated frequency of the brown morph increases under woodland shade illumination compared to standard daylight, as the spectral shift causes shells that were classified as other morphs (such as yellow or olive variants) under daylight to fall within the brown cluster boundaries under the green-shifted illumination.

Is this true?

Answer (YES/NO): NO